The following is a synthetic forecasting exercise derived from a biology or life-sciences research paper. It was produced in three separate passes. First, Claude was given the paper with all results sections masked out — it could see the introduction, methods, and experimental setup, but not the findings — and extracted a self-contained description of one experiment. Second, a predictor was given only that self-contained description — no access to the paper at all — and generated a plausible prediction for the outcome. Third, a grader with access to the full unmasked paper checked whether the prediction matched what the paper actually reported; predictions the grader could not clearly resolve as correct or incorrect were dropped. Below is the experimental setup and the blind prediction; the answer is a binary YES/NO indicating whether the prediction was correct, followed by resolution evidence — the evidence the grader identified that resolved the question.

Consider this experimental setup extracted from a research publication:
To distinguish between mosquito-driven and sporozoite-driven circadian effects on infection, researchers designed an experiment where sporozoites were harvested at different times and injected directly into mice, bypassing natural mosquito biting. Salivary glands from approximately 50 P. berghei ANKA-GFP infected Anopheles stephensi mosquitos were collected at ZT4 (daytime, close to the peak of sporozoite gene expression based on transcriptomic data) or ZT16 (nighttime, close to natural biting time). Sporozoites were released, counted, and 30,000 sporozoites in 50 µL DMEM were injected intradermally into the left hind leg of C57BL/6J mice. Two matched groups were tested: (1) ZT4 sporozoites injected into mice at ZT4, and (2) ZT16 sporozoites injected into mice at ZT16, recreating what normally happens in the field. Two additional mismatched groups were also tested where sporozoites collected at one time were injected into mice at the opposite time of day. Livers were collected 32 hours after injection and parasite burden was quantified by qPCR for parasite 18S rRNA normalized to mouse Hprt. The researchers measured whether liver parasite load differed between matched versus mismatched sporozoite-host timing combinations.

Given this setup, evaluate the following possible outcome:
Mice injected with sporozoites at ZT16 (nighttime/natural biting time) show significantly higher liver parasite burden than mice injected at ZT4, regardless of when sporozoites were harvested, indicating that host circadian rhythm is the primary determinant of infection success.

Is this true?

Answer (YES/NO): NO